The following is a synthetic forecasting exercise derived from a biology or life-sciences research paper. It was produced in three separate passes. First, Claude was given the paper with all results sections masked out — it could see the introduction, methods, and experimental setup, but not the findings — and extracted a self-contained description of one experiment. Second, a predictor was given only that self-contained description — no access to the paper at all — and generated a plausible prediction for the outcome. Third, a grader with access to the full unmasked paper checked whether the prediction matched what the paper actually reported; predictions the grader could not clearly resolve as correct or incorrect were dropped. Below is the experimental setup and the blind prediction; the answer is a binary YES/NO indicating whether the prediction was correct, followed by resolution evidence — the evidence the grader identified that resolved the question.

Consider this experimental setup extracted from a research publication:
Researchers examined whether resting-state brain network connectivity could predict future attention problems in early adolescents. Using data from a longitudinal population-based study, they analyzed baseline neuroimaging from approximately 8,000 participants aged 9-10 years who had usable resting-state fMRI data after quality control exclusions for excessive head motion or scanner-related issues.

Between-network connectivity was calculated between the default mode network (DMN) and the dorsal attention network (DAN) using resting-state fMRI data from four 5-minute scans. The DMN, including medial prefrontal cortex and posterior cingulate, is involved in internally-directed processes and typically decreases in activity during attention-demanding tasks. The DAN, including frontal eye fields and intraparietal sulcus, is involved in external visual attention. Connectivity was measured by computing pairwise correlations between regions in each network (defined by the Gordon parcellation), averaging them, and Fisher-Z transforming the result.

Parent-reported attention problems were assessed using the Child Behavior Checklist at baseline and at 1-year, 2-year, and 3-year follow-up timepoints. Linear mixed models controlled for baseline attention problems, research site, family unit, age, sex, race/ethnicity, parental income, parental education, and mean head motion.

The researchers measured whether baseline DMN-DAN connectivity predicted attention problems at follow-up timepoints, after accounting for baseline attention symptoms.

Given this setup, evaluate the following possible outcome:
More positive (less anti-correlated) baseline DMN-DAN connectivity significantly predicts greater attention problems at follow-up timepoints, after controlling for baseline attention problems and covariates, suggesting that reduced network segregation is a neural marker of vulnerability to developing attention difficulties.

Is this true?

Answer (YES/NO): NO